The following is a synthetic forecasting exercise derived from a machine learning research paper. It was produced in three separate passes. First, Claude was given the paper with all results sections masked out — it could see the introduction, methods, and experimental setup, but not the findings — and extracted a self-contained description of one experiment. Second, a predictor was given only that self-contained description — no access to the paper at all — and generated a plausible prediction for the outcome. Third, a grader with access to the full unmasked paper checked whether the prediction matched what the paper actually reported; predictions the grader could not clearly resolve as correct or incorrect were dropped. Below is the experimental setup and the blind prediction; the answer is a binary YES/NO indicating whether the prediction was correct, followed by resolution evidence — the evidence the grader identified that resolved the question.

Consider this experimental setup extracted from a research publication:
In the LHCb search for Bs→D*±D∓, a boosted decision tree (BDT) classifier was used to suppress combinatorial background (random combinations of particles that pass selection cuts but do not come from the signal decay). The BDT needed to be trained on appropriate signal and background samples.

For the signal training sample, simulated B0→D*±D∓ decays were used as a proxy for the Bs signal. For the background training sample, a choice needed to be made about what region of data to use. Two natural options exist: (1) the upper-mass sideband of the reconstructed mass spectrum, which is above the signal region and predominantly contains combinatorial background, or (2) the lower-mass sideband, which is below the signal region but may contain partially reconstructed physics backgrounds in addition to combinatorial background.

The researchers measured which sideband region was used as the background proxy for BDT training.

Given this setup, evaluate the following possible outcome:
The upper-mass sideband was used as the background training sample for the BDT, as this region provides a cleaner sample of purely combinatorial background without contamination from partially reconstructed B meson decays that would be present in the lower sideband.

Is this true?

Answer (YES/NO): YES